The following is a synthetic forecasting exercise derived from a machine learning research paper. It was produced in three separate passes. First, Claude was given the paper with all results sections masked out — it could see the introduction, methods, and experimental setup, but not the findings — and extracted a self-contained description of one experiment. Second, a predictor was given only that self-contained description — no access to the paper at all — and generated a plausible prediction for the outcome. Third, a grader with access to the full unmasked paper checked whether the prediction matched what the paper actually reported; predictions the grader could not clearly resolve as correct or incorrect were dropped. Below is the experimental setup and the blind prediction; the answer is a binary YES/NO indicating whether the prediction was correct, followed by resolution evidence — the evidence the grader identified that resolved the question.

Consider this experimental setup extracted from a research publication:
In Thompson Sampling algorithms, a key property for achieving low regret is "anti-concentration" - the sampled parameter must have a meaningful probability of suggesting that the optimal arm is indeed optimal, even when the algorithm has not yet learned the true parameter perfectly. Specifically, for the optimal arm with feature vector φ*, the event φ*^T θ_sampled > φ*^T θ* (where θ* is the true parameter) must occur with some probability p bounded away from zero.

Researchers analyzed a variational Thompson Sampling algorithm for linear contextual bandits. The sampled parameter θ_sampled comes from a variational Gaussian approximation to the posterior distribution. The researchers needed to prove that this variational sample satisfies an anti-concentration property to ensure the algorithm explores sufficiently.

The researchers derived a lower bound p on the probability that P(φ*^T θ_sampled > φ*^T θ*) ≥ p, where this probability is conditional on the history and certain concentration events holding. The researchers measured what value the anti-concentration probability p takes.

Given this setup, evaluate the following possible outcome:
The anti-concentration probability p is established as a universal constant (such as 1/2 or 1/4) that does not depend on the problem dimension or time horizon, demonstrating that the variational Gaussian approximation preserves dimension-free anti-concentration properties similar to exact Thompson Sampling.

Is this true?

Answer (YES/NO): YES